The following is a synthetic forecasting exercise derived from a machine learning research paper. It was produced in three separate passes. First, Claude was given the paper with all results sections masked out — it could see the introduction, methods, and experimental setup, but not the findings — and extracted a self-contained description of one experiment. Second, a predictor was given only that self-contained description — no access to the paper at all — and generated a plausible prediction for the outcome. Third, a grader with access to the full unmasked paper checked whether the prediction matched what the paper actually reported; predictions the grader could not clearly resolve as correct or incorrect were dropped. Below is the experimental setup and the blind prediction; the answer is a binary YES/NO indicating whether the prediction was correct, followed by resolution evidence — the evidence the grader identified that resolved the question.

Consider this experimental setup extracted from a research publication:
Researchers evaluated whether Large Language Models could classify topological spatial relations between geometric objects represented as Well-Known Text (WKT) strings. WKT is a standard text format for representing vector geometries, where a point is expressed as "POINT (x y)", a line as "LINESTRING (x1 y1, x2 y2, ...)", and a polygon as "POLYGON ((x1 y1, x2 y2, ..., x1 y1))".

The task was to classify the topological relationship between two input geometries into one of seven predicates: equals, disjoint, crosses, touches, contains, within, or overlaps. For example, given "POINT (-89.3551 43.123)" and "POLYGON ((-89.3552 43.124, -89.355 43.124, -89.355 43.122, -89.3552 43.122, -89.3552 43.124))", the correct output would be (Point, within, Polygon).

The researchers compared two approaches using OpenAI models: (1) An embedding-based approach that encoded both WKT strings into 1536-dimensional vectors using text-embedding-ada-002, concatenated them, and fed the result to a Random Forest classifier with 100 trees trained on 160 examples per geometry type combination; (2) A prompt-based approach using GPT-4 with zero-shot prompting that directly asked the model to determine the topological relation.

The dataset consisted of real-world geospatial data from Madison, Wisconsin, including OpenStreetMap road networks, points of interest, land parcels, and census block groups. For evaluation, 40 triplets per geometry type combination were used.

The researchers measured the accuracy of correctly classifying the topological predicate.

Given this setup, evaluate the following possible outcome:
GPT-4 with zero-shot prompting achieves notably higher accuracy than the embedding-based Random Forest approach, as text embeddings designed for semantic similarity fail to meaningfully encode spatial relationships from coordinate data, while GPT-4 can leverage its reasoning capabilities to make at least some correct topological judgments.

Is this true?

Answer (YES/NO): NO